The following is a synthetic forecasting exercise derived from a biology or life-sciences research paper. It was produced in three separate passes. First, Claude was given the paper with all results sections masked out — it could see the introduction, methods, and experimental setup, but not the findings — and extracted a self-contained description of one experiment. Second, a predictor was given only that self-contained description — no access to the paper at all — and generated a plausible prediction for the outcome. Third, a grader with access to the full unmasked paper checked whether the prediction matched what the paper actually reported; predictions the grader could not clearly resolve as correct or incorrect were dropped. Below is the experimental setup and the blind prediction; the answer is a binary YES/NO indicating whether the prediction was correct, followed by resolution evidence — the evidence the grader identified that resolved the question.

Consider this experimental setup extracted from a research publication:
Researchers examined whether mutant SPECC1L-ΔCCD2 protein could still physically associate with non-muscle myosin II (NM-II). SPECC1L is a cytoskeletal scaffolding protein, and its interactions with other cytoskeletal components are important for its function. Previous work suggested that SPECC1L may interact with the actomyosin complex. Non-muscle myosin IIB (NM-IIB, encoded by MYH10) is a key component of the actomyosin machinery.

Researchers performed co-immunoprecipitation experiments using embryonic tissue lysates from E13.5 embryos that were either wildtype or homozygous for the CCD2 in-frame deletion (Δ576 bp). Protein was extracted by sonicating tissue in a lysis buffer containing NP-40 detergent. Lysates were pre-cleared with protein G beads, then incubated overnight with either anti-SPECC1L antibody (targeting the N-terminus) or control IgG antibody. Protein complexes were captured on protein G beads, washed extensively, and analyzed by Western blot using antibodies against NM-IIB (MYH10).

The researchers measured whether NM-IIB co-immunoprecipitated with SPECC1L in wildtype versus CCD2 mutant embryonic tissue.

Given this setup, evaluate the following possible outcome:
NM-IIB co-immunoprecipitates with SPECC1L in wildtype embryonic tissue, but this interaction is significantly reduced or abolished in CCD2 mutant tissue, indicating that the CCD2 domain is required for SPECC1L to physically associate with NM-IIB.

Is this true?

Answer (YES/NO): NO